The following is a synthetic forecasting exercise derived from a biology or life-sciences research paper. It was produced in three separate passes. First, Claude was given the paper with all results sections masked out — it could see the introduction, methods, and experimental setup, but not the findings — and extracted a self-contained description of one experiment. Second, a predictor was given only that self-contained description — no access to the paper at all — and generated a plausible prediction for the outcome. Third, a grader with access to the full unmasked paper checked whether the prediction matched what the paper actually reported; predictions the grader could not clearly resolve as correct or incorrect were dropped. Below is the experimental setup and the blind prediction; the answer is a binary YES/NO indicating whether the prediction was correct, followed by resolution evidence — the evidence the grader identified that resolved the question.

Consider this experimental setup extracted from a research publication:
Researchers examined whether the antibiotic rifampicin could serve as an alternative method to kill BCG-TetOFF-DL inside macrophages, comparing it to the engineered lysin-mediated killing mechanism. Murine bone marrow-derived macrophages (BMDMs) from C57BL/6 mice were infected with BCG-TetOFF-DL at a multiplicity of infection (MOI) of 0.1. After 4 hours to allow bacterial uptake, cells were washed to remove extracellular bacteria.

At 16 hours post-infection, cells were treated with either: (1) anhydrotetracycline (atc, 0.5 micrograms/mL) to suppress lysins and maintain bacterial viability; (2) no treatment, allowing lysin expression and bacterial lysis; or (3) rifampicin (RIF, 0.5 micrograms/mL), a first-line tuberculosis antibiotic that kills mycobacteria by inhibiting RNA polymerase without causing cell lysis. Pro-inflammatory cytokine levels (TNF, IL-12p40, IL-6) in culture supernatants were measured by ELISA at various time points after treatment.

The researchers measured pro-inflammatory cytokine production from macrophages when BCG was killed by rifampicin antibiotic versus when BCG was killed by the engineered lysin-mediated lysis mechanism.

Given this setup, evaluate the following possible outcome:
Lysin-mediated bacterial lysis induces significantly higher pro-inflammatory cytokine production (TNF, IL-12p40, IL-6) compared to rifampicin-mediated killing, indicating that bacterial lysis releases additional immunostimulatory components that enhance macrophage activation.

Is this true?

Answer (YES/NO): YES